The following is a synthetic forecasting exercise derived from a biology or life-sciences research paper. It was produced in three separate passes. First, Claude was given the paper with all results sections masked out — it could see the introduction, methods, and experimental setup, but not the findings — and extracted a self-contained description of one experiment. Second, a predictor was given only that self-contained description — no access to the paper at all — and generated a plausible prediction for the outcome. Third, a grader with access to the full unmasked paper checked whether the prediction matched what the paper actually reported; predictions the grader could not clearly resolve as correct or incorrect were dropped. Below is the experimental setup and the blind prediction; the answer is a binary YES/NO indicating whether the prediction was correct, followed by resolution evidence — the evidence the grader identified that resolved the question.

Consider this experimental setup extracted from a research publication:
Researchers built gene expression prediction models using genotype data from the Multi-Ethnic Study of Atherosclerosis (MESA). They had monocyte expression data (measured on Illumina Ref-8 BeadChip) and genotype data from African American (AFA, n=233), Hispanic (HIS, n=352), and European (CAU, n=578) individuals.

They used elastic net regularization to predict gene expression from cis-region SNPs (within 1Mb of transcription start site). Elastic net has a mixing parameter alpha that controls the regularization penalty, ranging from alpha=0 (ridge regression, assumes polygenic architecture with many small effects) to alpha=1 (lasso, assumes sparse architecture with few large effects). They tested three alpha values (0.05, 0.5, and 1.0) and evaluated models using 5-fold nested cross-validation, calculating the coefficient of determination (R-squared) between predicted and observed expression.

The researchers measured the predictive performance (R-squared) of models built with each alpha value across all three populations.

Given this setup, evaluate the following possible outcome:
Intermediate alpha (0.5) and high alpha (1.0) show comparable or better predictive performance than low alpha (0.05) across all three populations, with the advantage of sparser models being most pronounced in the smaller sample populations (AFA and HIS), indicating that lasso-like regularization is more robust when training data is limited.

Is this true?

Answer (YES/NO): NO